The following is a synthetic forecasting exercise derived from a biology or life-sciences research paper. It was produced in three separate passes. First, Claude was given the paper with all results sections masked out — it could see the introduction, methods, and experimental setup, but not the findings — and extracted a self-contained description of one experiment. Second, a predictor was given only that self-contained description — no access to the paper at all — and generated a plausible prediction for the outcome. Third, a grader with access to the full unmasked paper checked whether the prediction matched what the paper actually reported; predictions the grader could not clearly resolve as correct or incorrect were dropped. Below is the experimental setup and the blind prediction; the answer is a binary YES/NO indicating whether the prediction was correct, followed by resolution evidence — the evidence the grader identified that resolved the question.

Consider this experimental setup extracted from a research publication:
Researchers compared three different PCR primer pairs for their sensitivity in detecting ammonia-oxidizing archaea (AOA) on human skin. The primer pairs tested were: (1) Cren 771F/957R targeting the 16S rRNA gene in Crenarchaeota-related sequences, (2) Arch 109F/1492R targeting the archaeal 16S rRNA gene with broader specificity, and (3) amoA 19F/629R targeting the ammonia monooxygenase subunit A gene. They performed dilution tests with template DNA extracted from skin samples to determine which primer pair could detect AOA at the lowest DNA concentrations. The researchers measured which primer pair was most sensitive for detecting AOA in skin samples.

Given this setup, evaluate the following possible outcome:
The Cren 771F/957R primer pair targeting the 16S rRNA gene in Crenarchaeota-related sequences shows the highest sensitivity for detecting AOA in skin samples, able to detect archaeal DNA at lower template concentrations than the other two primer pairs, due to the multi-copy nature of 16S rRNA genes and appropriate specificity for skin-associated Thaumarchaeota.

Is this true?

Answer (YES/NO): NO